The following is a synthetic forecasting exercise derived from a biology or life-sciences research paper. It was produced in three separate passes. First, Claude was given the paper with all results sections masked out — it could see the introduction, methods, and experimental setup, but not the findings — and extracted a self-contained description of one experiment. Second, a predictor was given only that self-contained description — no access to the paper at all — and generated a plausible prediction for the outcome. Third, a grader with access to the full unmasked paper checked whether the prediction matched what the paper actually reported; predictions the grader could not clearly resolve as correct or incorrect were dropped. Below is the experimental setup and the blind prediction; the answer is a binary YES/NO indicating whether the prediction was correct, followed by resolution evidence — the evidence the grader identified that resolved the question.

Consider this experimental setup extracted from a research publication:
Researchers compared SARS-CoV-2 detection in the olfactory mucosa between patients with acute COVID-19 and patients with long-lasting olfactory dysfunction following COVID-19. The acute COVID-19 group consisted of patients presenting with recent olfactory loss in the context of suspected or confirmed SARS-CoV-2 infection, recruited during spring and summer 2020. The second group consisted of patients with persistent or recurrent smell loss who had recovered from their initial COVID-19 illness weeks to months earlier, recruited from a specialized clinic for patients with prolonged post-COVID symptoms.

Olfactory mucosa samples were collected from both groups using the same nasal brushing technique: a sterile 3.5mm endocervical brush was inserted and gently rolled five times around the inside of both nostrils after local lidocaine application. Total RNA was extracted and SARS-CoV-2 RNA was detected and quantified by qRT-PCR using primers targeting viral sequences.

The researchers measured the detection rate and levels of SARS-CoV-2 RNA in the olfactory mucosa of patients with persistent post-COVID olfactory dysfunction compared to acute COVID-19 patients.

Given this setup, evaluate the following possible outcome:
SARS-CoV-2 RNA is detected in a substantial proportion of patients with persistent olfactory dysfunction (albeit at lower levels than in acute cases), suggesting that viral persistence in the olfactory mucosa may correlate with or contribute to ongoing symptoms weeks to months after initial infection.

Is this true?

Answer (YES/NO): NO